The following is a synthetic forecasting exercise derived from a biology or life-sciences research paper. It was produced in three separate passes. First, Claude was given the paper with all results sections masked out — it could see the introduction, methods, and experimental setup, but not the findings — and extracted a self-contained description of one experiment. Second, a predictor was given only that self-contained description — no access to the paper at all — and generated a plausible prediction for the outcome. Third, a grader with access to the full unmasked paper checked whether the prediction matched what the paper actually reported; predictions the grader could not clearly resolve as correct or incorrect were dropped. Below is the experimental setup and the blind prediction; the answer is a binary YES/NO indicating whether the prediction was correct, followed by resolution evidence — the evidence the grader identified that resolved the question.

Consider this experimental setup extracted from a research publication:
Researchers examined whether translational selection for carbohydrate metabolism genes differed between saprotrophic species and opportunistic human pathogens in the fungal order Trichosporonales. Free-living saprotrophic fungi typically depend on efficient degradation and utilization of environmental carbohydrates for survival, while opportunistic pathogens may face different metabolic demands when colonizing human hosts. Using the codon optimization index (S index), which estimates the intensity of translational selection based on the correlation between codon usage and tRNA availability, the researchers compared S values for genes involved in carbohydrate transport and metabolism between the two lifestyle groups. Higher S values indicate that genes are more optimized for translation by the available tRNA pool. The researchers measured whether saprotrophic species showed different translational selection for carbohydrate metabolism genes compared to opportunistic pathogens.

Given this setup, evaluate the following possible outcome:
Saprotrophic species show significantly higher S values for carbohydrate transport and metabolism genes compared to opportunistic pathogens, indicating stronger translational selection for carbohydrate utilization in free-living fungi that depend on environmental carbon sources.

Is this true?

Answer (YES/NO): YES